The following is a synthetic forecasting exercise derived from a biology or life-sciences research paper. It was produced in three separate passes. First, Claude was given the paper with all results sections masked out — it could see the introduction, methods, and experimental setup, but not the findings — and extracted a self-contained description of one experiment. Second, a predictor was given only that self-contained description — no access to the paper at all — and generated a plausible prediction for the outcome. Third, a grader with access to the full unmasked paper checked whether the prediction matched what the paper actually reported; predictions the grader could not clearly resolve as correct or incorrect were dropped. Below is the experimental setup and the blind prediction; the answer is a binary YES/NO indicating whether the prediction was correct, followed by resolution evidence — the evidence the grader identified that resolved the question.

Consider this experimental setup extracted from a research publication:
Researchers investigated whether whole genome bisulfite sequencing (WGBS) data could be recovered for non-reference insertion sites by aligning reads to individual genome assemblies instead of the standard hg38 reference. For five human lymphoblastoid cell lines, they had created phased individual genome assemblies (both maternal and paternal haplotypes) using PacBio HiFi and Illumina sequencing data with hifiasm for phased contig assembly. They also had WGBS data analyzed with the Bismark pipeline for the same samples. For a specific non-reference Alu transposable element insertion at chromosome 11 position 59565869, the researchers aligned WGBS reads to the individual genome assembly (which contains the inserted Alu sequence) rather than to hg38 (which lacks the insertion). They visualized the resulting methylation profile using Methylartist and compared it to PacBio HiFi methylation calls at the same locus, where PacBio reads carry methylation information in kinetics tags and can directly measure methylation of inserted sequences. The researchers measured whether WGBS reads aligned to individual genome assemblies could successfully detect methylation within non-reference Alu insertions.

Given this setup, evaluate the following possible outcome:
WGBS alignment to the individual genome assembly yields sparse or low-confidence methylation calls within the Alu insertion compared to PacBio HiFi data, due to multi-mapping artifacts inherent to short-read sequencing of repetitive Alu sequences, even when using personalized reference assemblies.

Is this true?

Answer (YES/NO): NO